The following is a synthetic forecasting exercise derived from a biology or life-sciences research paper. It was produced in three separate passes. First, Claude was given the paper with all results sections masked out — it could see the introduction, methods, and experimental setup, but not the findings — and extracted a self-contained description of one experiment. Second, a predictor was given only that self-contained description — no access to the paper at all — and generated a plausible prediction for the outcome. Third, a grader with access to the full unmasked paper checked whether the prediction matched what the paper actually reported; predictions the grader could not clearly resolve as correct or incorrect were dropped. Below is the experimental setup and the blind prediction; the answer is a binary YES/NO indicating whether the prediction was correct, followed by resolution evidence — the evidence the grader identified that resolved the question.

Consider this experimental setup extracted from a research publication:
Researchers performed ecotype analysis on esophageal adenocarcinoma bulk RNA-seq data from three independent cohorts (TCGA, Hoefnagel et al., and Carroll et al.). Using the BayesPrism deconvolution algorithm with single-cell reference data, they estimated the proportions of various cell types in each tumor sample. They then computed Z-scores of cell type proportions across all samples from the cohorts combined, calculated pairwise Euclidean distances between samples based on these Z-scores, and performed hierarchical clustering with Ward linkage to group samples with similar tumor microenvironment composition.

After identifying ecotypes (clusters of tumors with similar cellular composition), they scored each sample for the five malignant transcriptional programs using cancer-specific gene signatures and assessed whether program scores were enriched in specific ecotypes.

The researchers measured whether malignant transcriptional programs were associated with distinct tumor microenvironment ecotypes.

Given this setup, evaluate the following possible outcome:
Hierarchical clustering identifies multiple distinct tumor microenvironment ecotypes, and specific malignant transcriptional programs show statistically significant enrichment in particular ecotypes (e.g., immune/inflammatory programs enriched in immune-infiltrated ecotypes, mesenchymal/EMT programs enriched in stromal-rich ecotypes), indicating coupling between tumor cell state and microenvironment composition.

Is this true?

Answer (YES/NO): YES